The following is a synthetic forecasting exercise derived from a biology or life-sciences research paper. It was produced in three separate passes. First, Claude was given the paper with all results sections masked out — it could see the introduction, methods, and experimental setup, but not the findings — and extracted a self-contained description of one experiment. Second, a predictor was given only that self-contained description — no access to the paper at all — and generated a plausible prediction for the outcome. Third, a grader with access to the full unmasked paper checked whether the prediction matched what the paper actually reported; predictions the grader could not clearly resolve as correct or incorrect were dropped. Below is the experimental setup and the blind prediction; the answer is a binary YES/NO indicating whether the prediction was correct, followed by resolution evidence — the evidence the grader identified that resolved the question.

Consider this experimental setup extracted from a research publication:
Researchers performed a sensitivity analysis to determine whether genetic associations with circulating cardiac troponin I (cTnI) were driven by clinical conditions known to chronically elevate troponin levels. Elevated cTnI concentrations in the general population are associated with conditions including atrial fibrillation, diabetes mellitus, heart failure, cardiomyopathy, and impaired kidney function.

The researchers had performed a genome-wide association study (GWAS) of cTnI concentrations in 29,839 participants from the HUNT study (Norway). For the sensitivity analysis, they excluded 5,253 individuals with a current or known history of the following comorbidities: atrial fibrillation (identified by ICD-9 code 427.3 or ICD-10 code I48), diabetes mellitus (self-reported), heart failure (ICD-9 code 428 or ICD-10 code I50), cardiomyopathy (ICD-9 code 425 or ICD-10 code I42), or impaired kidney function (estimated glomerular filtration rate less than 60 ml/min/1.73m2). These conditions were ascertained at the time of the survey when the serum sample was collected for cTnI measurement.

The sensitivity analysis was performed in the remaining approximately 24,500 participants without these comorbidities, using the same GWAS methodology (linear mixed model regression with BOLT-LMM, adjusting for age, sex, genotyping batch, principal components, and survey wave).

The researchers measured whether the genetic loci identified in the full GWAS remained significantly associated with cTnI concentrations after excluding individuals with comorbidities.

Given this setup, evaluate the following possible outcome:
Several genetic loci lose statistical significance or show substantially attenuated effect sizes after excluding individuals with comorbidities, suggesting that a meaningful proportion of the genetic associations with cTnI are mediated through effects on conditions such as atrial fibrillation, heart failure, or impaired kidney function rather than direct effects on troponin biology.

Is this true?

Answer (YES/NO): NO